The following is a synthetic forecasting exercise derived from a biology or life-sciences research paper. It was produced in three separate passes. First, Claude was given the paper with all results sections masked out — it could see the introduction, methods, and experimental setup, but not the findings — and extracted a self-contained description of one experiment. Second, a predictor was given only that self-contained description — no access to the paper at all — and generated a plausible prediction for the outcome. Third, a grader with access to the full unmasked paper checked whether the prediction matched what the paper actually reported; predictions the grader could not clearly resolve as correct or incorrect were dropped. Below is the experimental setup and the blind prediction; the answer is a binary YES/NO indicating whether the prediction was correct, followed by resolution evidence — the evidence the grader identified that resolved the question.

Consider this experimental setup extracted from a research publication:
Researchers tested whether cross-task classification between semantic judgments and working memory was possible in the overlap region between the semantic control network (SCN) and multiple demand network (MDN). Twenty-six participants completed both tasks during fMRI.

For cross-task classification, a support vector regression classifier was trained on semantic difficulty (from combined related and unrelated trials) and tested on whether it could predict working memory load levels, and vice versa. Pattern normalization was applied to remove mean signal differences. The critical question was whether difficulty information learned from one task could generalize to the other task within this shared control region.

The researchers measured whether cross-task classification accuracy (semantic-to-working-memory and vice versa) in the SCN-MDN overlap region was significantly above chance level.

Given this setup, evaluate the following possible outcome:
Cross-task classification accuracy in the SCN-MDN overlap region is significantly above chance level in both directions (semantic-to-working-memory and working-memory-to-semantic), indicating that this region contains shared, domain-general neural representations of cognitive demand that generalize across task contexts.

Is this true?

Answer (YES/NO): NO